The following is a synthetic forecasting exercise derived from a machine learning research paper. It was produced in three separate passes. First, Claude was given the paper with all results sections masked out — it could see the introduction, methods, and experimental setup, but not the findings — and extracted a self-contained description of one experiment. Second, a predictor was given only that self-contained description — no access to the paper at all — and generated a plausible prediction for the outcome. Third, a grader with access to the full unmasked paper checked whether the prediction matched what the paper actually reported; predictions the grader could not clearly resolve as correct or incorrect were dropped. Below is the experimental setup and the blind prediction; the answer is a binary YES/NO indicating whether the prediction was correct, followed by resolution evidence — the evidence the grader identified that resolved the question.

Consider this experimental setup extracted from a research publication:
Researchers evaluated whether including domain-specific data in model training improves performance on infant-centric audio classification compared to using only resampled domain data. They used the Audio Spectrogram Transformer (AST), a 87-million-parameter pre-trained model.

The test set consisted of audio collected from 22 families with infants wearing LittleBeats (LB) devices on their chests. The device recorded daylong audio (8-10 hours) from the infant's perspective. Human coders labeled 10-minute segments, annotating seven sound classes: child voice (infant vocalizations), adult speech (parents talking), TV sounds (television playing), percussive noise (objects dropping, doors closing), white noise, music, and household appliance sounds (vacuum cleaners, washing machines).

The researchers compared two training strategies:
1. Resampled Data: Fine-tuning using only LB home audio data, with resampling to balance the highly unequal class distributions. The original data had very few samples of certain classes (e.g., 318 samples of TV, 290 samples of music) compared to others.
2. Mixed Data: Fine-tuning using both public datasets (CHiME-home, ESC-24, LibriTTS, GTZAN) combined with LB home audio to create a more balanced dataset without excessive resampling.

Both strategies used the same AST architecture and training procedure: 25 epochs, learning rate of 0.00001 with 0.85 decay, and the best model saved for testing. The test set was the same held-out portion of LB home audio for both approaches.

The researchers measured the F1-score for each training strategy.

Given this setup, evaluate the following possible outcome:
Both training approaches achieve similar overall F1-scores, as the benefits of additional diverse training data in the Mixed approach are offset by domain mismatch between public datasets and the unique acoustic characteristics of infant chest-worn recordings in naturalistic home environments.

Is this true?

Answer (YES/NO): NO